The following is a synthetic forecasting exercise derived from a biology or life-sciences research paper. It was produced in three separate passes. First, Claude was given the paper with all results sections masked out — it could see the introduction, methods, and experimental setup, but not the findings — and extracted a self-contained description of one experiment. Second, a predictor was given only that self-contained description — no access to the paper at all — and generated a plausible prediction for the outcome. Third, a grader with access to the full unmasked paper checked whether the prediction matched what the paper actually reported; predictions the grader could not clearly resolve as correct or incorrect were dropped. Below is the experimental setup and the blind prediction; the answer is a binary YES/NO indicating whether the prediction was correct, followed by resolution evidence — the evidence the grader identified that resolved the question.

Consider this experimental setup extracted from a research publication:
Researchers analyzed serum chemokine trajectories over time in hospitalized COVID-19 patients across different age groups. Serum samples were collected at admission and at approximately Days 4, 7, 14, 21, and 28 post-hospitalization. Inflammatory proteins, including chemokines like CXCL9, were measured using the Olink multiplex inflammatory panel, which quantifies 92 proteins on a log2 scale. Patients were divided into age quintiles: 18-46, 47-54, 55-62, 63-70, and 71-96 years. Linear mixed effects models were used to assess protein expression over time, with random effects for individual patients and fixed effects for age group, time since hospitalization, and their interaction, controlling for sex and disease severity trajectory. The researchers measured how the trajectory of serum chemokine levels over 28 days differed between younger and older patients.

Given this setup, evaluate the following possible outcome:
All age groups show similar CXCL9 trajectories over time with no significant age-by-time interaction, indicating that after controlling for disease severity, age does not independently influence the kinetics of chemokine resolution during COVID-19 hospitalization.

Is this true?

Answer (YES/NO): NO